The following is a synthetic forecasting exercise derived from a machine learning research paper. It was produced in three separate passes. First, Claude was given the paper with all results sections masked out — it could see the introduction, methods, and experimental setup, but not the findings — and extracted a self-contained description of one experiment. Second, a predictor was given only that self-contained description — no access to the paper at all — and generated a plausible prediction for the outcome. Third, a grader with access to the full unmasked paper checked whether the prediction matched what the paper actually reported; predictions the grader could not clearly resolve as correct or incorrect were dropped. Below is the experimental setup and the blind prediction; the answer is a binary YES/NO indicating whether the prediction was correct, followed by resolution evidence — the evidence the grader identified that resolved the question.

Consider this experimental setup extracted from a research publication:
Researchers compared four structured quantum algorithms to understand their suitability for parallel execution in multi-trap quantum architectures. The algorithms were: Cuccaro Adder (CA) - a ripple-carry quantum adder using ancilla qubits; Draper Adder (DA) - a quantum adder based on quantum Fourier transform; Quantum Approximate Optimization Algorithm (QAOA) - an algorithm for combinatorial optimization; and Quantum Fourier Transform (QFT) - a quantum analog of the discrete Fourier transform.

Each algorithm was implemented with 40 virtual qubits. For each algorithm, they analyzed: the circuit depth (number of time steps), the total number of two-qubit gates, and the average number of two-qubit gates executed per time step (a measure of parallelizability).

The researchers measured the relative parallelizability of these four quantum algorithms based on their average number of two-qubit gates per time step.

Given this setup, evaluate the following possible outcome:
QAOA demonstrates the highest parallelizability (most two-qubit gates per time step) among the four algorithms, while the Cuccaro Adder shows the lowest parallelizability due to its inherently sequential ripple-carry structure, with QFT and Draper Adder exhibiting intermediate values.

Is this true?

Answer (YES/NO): NO